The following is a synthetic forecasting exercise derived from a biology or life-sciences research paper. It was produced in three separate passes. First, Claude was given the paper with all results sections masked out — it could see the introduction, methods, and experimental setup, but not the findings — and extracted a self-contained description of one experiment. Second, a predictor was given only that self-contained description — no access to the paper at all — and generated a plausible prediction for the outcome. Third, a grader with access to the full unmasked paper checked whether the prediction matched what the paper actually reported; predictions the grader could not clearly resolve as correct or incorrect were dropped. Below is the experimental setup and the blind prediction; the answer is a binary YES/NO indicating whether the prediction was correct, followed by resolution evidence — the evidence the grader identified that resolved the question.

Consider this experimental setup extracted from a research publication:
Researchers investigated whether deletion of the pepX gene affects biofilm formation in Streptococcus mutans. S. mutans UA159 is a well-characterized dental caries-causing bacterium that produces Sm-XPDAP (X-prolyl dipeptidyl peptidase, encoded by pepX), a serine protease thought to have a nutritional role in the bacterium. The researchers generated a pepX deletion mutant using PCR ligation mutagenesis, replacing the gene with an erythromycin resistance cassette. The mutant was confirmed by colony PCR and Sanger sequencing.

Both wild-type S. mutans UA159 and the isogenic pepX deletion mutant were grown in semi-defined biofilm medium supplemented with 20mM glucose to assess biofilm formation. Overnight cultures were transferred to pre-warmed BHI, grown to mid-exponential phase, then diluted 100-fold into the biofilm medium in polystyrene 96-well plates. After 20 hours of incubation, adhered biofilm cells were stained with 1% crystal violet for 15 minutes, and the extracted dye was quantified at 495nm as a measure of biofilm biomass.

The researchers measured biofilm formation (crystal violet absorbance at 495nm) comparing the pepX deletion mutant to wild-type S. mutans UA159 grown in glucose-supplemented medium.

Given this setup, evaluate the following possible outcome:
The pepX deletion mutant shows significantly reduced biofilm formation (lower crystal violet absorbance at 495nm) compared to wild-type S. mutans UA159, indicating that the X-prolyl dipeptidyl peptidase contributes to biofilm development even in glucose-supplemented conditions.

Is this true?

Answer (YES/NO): YES